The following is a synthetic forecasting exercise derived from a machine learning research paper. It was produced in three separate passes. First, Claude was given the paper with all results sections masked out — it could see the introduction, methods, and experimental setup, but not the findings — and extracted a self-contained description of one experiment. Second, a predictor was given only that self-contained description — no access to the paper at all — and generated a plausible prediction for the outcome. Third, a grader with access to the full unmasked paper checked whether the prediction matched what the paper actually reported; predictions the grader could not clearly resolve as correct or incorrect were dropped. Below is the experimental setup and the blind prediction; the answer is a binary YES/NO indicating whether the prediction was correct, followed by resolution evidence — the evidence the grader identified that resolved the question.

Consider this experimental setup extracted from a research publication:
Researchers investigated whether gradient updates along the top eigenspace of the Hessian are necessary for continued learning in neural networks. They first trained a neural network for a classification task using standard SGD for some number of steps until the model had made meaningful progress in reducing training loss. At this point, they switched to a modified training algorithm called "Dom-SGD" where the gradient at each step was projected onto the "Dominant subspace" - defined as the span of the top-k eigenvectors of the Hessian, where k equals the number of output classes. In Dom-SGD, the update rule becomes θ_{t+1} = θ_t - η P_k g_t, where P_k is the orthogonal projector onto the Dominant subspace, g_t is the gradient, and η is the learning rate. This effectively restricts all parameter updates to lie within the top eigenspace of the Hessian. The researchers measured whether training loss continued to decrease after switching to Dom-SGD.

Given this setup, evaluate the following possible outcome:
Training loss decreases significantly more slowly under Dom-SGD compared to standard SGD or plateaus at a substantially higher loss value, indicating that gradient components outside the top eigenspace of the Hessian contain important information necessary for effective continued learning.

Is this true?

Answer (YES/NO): YES